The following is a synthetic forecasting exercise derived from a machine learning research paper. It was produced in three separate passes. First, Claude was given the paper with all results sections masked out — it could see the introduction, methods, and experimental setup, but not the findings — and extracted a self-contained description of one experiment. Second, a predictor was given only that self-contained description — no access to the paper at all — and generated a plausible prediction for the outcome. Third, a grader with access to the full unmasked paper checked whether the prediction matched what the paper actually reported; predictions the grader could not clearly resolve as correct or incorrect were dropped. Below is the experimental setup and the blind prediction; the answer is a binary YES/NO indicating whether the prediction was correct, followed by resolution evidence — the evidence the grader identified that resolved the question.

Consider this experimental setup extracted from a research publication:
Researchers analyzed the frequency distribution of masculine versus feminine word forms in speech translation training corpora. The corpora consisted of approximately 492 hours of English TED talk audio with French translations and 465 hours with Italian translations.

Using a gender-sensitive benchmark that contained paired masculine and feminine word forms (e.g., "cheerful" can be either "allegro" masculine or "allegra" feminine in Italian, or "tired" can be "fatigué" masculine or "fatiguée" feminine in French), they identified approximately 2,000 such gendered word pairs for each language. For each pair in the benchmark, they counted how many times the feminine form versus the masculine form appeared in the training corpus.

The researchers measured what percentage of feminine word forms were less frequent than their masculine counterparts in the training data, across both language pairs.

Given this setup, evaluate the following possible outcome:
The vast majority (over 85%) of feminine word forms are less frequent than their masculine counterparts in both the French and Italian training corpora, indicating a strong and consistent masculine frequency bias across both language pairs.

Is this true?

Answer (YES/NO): YES